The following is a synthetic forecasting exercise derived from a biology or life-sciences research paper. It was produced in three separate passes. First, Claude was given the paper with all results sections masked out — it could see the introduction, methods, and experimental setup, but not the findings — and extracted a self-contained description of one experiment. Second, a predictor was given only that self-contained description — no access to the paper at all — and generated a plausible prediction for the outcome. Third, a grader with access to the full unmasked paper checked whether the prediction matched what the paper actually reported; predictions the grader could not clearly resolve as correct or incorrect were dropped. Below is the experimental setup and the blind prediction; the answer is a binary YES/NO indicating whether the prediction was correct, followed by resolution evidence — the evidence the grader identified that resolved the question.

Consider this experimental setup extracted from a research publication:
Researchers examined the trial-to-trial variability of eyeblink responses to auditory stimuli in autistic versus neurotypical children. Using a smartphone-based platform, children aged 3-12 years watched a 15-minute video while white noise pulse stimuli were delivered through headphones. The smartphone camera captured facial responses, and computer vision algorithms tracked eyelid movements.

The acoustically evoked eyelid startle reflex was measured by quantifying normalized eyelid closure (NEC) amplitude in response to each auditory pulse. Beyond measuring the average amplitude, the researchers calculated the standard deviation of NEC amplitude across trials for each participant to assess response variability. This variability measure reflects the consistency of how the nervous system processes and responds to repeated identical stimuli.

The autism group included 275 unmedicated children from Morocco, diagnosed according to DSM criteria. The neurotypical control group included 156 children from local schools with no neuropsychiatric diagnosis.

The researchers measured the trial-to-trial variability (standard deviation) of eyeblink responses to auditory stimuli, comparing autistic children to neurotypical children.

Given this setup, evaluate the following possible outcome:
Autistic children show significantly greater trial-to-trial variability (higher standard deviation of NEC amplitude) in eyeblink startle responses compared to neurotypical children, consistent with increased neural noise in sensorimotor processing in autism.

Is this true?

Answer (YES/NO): YES